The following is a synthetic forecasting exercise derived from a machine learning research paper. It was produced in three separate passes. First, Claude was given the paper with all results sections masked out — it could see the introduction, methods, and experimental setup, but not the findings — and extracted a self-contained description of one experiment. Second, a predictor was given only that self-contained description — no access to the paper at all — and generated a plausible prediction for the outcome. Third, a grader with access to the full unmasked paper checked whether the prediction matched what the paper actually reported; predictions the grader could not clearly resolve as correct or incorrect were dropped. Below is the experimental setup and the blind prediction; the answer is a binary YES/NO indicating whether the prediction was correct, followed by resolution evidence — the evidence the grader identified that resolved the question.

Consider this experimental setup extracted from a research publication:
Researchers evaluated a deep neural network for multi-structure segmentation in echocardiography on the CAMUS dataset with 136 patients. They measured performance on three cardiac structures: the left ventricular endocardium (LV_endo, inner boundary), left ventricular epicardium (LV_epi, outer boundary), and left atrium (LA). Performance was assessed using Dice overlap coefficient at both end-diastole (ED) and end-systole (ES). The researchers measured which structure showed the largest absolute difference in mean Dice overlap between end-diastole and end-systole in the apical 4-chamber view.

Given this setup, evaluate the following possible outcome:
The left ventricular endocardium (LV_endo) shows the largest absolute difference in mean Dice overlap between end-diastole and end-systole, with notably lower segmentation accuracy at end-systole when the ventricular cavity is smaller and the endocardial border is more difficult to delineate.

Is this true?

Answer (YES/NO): NO